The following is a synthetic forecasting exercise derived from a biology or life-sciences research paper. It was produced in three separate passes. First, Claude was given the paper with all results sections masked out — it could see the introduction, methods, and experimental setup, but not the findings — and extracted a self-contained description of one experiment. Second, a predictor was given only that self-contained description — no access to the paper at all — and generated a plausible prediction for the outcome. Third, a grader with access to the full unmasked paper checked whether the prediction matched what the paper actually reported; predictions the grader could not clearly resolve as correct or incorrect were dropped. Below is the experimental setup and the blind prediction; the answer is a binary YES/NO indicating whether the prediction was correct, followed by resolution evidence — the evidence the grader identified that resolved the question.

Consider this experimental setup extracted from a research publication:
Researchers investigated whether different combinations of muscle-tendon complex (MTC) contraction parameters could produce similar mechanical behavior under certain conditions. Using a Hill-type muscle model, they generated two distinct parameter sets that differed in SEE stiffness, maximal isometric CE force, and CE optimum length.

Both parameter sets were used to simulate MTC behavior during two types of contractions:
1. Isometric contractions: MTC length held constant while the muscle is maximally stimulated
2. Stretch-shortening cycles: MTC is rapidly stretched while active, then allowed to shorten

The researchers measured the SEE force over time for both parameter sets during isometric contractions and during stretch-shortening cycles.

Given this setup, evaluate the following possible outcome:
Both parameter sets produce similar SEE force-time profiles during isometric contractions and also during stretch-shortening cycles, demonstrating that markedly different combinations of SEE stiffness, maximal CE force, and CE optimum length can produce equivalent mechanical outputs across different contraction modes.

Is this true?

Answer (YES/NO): NO